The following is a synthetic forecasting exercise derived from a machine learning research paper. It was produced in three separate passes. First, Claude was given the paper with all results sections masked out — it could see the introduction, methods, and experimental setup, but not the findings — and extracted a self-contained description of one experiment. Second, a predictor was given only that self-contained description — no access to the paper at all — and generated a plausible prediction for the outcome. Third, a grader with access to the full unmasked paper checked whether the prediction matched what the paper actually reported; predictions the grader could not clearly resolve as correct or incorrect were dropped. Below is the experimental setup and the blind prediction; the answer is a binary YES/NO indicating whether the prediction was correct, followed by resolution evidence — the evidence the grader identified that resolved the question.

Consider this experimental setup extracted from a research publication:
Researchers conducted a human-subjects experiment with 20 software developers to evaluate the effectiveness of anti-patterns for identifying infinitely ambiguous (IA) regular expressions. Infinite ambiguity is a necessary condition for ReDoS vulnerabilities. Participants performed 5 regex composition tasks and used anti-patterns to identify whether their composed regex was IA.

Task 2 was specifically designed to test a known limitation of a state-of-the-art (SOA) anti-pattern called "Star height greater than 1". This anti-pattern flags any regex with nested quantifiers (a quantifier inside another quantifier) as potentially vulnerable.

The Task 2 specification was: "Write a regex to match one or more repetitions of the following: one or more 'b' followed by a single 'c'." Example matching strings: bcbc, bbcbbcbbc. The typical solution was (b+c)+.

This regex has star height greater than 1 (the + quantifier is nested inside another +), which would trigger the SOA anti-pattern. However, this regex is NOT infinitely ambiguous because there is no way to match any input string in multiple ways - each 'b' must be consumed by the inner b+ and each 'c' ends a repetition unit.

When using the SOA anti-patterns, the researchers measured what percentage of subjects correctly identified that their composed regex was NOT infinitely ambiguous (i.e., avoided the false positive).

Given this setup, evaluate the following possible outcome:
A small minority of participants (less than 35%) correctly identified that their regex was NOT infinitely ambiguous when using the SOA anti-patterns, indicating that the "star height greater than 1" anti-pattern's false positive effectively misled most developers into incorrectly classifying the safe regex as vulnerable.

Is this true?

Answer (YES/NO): YES